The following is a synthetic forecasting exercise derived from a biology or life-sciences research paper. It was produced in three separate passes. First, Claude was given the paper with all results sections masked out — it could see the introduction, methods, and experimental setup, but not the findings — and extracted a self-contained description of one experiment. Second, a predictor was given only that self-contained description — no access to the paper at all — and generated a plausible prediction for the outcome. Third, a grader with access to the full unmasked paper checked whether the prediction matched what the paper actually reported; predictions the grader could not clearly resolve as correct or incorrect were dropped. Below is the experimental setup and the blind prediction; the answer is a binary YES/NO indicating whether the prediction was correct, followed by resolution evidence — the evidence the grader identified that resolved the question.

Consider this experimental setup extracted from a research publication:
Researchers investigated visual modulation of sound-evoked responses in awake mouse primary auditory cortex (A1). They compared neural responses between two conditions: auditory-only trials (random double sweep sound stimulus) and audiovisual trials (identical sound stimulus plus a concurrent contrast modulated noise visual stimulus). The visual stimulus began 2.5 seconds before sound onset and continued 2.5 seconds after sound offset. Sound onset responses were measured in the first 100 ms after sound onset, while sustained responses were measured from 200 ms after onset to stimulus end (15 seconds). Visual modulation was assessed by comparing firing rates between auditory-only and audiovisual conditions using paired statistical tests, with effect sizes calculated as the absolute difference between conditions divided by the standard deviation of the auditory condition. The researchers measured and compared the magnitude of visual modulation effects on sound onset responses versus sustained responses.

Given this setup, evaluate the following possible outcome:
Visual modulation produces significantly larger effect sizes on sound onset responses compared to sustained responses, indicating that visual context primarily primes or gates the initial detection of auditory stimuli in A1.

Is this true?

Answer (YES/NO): NO